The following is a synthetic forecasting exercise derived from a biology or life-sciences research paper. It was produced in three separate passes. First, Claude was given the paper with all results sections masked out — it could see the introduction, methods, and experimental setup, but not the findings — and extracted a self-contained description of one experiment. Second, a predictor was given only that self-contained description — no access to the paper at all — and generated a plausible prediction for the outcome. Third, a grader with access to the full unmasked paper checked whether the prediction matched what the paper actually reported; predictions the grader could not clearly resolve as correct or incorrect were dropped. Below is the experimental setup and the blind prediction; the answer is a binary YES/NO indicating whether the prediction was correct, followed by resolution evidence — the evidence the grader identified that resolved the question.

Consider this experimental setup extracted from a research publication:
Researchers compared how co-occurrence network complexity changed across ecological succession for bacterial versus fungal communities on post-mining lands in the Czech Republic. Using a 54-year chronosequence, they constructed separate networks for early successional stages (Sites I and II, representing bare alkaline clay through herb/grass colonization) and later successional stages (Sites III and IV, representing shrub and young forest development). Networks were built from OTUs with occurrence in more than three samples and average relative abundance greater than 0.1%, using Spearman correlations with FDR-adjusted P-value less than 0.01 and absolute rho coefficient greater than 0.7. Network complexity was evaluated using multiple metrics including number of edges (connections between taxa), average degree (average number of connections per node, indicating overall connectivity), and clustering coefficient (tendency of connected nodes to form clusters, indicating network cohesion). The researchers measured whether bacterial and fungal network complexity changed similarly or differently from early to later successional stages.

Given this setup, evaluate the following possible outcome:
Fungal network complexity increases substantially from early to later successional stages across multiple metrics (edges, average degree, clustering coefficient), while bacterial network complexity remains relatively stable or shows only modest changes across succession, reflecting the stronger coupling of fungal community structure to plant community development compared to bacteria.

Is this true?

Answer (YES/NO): NO